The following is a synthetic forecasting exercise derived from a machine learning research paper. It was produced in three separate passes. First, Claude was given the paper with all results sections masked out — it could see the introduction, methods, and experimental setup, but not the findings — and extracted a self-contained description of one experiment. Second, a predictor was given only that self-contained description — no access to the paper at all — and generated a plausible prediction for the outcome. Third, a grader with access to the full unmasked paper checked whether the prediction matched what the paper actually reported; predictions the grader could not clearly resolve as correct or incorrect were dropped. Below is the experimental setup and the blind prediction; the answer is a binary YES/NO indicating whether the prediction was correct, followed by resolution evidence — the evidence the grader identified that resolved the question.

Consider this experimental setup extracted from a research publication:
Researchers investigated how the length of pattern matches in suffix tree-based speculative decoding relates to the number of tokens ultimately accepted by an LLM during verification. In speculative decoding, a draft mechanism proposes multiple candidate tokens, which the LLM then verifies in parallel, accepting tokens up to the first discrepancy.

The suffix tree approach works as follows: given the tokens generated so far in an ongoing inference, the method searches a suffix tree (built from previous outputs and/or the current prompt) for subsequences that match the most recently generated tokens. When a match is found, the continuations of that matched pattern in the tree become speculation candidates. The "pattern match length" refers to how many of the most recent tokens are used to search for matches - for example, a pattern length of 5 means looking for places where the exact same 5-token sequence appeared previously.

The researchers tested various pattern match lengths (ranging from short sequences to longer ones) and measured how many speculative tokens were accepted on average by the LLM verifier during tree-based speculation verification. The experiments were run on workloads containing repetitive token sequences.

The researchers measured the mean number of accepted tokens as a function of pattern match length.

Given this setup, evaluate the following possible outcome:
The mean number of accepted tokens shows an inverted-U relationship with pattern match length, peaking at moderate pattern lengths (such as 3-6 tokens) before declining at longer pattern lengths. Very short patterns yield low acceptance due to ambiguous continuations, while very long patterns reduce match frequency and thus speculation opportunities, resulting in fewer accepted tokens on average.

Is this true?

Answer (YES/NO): NO